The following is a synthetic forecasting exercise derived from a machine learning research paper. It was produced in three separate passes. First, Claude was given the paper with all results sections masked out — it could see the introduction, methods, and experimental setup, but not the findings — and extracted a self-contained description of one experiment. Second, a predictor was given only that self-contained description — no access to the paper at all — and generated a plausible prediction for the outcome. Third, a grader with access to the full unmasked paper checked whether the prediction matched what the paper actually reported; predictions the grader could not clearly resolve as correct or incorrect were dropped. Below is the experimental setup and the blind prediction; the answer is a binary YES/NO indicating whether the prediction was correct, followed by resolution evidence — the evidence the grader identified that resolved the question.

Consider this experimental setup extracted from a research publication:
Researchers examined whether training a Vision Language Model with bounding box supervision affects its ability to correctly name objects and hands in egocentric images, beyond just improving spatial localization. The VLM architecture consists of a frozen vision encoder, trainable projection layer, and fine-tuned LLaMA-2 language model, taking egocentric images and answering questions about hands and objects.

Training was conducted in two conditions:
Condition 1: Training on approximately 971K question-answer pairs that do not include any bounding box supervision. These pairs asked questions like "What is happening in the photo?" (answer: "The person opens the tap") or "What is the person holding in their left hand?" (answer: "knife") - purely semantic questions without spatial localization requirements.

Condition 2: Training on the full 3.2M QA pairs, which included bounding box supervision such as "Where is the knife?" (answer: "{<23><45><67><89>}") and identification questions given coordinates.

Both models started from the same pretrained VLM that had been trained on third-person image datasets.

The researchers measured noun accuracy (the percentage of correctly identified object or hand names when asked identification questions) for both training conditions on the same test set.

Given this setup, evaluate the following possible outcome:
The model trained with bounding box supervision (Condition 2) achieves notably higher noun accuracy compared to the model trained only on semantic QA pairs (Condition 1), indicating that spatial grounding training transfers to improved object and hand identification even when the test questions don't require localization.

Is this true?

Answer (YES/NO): YES